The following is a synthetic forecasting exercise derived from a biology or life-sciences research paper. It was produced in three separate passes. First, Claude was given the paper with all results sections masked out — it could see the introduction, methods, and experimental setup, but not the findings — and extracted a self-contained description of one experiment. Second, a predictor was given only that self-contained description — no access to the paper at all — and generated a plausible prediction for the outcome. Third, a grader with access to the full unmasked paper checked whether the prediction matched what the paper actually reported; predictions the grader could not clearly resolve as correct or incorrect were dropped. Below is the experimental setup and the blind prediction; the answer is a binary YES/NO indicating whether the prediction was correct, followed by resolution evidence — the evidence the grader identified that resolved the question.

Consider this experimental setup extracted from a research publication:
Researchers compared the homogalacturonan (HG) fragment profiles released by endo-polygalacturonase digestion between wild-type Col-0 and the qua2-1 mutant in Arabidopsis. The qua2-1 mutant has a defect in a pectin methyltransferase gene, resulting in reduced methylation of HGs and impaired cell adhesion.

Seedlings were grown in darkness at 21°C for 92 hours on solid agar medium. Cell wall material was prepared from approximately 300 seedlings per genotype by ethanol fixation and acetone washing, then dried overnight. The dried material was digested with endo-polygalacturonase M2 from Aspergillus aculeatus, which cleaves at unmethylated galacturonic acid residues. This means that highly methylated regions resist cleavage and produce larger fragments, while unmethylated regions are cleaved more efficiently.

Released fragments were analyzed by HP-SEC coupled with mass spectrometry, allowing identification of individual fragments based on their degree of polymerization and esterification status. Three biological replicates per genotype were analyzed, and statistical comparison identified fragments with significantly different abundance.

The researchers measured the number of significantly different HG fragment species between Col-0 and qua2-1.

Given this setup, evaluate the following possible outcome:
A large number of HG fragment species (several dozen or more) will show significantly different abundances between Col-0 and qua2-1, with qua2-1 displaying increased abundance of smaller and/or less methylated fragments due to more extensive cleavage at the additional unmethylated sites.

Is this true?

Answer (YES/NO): NO